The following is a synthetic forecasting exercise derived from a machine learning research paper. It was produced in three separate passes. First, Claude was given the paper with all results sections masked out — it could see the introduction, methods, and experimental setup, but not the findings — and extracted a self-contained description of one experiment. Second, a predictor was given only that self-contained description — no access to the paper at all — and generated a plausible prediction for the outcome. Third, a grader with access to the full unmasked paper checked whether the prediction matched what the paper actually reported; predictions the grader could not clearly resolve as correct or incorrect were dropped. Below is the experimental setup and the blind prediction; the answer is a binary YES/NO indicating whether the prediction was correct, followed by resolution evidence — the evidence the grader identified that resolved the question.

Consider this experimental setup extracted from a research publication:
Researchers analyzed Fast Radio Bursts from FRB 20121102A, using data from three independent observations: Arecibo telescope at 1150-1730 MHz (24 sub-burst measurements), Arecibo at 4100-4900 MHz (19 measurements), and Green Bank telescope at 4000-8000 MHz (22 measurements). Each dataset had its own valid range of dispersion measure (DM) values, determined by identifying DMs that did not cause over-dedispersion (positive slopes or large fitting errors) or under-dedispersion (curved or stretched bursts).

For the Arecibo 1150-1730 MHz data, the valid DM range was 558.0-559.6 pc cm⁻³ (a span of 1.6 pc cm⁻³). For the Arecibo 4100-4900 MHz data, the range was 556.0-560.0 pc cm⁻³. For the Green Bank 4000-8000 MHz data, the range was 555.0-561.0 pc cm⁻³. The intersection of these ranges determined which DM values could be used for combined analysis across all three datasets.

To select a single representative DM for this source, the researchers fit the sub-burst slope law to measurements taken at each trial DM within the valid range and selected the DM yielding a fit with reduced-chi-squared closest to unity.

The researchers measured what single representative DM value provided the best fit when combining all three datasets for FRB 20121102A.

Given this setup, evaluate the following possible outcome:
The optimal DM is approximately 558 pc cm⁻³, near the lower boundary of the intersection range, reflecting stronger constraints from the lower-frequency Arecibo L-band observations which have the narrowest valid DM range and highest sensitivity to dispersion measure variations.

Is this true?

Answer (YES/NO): YES